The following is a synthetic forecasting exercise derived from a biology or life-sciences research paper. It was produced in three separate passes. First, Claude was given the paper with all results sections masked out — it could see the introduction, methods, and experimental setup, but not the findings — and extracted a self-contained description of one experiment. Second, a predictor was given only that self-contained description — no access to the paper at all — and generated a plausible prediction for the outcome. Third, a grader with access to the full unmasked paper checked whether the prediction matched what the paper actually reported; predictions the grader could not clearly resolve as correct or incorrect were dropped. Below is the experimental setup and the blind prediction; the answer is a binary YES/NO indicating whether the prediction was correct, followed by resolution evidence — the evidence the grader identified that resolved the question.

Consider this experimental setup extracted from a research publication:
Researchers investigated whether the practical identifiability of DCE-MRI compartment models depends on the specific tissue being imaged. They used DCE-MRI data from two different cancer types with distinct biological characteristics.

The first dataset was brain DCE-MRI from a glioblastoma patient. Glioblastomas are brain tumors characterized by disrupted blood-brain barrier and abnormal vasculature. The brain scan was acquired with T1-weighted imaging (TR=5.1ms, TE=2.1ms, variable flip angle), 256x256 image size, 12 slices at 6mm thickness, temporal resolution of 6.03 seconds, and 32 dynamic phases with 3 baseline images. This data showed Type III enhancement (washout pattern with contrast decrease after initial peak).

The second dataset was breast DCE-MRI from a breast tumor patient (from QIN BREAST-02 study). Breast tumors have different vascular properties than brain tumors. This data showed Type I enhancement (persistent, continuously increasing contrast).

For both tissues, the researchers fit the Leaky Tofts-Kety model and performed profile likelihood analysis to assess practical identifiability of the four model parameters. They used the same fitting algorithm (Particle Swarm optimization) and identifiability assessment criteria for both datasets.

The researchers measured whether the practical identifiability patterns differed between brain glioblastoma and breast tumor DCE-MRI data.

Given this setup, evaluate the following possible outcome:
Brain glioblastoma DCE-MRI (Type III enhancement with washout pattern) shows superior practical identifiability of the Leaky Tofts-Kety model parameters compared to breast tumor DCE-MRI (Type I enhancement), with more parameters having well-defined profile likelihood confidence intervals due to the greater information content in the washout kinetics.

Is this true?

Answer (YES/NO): NO